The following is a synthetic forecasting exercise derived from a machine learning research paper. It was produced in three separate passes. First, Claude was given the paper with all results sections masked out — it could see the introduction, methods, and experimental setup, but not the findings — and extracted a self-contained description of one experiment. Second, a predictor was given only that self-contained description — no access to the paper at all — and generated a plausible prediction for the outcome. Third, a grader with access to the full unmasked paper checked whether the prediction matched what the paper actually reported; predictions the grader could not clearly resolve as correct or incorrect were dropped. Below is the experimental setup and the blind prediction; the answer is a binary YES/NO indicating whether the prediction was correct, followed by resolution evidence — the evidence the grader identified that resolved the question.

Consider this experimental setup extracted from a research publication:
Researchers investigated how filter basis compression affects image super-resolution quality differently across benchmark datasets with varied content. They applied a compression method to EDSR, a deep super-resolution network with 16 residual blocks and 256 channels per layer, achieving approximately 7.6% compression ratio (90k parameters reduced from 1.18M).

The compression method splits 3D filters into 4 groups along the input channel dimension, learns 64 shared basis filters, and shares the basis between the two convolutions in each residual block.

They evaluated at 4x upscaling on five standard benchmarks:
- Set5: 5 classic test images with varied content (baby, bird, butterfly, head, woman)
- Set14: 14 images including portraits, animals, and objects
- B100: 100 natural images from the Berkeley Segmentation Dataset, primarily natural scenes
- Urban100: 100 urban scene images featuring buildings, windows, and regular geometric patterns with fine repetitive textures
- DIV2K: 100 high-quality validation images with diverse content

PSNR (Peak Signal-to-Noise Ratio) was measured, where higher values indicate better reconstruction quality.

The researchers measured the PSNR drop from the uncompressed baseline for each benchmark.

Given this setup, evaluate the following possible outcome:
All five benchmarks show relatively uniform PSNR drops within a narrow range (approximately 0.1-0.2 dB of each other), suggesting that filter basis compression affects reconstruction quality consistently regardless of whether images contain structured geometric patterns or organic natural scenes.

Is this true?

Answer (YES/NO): NO